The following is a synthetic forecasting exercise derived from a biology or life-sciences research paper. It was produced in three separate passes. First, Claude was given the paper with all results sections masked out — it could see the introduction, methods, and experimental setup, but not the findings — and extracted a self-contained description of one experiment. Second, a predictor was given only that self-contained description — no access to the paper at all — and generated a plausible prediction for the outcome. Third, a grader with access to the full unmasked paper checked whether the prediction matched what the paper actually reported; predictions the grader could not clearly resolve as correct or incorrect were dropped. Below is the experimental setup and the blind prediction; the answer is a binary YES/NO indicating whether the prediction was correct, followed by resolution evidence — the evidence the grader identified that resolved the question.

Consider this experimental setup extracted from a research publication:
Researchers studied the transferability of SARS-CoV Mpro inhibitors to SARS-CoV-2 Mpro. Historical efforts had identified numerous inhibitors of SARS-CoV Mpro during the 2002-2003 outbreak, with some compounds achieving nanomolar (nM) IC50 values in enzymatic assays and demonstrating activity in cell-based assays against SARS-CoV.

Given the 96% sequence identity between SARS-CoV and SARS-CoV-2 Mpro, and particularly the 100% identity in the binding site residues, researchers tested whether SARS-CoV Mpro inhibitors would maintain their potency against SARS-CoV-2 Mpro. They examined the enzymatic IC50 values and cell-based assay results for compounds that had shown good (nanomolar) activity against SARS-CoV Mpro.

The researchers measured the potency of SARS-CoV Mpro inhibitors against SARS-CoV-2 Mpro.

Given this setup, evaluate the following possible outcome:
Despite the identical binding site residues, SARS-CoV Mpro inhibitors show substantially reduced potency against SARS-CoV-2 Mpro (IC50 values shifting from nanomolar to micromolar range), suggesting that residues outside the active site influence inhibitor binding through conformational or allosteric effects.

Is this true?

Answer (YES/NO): YES